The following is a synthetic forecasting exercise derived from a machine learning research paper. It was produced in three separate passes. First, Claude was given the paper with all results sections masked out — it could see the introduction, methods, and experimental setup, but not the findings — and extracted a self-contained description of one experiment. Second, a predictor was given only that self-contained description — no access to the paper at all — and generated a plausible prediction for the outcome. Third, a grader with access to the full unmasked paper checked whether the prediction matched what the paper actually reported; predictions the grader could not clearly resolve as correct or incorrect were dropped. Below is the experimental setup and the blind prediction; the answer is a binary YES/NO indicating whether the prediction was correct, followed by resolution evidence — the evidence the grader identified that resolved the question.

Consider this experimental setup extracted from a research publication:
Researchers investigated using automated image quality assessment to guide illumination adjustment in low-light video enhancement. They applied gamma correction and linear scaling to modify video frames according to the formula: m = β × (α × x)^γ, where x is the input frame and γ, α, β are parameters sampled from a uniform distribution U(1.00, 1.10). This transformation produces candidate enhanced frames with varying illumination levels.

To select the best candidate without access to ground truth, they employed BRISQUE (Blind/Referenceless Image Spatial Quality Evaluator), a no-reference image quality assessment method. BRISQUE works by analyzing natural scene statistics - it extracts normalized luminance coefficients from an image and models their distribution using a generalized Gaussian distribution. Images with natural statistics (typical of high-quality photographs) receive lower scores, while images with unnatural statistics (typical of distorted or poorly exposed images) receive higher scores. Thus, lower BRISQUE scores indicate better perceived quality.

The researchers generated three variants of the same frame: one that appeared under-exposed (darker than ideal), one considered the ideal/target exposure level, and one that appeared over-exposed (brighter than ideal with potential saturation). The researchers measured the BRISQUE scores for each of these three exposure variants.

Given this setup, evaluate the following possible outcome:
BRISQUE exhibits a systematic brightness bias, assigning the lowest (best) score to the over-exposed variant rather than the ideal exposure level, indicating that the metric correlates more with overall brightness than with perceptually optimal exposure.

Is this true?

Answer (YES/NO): NO